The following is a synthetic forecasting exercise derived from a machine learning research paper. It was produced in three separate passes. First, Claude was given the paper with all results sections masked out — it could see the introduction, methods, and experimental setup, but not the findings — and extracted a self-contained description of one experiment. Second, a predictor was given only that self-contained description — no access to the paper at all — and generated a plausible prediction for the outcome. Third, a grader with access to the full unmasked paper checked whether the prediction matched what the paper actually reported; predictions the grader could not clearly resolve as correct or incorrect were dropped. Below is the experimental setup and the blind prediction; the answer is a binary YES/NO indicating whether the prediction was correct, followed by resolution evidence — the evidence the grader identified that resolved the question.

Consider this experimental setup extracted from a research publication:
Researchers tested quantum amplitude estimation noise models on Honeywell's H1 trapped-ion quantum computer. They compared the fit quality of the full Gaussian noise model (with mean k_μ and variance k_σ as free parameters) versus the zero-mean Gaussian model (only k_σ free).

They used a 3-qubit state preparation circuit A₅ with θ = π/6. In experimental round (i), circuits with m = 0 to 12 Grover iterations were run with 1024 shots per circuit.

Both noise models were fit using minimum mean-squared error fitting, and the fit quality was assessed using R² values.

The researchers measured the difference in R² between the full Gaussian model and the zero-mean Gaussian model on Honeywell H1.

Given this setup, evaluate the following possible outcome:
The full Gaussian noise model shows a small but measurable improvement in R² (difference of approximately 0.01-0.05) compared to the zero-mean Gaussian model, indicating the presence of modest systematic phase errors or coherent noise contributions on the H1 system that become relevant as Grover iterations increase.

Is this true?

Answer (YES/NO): NO